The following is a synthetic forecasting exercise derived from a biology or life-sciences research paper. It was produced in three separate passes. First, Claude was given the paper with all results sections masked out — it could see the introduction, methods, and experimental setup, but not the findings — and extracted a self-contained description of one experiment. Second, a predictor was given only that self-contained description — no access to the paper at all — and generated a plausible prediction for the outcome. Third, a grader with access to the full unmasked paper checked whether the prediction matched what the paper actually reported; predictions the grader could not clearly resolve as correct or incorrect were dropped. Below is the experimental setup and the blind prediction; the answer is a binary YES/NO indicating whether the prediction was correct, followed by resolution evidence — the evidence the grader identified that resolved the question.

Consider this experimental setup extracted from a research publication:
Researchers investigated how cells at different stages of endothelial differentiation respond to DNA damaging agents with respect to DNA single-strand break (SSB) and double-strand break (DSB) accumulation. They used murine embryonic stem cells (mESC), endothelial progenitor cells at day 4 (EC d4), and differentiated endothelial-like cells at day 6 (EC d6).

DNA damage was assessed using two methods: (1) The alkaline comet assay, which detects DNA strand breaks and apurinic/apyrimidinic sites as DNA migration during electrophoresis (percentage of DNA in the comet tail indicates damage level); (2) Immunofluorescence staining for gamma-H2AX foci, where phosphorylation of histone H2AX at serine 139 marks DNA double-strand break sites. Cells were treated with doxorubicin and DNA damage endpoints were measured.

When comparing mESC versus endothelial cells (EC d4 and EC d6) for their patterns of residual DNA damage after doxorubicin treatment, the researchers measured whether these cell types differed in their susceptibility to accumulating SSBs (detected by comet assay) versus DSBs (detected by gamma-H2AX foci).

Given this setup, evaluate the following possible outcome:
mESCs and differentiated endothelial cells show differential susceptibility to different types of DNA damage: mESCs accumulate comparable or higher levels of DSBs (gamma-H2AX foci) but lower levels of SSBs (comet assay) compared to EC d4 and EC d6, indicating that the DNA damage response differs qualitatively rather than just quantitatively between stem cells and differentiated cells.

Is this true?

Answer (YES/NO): NO